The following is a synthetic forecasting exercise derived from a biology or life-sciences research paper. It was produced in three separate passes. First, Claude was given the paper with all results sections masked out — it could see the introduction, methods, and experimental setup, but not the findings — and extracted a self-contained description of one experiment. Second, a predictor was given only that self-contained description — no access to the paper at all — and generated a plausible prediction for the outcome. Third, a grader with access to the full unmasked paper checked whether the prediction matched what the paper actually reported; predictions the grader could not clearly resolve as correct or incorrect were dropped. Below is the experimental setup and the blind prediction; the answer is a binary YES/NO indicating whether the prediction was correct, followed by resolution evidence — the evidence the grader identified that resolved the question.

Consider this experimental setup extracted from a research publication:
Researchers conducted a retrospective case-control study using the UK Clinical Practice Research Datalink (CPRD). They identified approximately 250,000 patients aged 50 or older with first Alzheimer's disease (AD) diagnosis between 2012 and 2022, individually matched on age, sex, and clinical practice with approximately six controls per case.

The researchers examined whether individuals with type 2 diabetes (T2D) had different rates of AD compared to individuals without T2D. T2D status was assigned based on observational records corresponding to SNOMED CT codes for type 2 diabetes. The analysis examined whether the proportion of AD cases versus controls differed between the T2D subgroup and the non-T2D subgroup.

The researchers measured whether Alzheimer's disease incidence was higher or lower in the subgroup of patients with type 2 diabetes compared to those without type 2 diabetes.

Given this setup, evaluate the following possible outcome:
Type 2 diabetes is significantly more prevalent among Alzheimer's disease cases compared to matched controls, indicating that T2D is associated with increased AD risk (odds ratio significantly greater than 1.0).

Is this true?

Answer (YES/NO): YES